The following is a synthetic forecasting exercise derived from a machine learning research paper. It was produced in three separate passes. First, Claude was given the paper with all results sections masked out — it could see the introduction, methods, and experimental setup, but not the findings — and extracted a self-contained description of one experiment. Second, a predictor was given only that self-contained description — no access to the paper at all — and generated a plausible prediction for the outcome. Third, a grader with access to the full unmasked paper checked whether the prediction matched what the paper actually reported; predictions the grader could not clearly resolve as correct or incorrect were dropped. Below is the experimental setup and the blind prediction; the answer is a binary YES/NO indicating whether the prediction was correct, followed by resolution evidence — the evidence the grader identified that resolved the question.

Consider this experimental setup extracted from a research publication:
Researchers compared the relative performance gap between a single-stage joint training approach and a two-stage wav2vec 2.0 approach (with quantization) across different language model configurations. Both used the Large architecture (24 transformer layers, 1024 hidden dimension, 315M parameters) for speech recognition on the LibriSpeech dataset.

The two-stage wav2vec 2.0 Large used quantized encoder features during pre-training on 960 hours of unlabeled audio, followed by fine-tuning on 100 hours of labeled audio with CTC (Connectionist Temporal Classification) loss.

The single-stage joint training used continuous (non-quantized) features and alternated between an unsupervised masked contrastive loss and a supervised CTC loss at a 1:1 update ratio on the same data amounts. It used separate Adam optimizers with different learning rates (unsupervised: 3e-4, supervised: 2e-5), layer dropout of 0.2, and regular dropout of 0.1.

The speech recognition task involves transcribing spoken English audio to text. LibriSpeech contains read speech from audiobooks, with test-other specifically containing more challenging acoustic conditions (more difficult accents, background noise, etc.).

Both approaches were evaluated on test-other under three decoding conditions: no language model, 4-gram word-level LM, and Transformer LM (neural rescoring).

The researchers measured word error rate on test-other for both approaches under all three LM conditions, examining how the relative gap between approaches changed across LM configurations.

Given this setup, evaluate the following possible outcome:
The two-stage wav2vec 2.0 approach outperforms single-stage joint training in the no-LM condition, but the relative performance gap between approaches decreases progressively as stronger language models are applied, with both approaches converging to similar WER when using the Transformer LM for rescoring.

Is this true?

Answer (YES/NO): NO